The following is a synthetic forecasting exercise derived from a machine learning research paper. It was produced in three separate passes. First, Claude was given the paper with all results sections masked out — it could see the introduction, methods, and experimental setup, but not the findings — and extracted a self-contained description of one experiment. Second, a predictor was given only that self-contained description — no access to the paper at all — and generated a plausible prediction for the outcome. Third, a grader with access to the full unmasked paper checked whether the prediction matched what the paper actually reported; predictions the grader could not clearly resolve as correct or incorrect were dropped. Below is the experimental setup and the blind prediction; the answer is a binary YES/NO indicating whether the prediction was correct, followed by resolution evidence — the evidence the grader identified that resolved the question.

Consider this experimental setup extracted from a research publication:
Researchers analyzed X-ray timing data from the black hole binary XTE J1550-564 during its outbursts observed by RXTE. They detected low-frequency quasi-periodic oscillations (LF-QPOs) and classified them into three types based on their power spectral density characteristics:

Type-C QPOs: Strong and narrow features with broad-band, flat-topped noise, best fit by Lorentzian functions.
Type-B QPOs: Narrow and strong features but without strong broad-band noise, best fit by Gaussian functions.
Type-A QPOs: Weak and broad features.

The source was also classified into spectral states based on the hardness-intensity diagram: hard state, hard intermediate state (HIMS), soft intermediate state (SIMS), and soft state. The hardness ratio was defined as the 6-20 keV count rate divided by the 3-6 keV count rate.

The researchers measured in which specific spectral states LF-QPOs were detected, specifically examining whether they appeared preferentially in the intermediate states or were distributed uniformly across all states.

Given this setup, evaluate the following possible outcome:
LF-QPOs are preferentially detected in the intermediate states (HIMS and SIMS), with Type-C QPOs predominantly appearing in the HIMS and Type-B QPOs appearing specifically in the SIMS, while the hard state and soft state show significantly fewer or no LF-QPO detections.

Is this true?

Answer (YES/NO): NO